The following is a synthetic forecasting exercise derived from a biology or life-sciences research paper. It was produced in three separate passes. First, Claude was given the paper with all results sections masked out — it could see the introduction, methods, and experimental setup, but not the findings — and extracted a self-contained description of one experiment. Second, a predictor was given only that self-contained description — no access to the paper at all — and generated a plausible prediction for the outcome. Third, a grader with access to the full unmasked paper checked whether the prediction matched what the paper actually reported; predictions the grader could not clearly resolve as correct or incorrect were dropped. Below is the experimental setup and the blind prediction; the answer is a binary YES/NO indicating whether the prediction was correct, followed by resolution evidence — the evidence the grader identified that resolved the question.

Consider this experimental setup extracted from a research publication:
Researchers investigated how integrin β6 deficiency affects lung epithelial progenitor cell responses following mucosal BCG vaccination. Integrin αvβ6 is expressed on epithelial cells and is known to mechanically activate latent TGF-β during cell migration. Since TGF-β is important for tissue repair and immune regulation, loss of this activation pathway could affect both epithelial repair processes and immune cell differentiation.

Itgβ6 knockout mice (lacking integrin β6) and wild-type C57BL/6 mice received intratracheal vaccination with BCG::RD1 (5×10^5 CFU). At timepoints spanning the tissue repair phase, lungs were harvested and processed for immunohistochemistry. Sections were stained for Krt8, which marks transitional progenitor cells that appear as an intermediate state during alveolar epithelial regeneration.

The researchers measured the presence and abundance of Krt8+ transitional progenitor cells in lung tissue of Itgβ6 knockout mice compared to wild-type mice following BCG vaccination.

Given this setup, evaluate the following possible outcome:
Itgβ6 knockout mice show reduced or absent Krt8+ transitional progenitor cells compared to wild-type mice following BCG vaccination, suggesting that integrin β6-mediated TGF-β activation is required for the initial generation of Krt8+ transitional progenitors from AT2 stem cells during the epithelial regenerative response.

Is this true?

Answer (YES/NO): NO